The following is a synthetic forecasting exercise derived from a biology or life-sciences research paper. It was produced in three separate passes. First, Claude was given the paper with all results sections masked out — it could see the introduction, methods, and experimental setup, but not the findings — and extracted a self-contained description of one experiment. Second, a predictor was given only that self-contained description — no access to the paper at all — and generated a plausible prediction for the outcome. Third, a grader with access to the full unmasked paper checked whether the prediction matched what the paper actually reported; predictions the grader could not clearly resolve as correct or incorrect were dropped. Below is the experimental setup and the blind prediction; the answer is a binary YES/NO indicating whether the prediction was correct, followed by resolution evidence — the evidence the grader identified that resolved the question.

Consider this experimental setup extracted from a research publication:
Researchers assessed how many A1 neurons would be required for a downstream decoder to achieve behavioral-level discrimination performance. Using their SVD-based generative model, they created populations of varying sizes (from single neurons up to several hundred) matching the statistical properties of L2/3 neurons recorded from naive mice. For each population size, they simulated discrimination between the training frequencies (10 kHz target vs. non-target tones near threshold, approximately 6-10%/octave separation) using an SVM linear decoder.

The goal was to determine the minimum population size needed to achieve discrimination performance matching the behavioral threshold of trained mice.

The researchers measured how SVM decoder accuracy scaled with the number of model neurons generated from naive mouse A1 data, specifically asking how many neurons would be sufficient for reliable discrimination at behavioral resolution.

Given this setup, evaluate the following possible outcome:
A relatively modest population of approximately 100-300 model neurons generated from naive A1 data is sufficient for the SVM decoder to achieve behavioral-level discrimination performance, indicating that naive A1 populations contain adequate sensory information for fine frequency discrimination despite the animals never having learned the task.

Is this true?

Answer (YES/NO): YES